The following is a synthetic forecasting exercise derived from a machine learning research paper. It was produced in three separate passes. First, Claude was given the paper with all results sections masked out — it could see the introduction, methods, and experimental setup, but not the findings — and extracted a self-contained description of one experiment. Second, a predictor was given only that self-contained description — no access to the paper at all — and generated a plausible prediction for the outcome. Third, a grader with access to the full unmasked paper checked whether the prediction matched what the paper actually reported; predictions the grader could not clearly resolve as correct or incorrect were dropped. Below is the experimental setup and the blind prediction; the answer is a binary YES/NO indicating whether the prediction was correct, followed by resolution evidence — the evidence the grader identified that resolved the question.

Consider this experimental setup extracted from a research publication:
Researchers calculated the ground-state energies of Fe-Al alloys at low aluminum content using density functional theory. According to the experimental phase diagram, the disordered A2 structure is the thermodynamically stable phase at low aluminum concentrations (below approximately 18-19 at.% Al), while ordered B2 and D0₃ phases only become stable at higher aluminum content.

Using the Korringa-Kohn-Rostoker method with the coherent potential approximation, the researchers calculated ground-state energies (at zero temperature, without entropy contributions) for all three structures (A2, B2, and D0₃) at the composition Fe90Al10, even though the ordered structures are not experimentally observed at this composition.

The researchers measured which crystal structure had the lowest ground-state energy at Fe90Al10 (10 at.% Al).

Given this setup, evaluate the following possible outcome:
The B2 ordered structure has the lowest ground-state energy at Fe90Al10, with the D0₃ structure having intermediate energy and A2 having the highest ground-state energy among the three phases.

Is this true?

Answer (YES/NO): NO